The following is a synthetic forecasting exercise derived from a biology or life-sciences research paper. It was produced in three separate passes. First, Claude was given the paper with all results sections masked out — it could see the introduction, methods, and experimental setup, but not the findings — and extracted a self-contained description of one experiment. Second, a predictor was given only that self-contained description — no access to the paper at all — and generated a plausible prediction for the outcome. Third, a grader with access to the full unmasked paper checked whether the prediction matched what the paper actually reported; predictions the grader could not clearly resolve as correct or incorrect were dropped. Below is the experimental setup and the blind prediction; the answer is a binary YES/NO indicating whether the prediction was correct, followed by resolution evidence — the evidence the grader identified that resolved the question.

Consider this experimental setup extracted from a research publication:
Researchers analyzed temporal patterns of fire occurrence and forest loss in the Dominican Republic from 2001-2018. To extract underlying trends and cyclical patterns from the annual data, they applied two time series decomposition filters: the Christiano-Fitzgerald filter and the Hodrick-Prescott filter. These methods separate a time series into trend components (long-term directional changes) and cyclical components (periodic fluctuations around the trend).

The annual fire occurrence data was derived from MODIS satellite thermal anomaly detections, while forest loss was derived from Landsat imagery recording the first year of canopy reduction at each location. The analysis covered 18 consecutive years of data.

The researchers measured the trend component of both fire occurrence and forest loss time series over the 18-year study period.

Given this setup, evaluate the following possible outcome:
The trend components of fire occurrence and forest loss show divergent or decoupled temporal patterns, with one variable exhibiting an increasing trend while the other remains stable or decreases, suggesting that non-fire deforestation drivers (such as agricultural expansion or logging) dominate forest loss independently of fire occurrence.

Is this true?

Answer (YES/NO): YES